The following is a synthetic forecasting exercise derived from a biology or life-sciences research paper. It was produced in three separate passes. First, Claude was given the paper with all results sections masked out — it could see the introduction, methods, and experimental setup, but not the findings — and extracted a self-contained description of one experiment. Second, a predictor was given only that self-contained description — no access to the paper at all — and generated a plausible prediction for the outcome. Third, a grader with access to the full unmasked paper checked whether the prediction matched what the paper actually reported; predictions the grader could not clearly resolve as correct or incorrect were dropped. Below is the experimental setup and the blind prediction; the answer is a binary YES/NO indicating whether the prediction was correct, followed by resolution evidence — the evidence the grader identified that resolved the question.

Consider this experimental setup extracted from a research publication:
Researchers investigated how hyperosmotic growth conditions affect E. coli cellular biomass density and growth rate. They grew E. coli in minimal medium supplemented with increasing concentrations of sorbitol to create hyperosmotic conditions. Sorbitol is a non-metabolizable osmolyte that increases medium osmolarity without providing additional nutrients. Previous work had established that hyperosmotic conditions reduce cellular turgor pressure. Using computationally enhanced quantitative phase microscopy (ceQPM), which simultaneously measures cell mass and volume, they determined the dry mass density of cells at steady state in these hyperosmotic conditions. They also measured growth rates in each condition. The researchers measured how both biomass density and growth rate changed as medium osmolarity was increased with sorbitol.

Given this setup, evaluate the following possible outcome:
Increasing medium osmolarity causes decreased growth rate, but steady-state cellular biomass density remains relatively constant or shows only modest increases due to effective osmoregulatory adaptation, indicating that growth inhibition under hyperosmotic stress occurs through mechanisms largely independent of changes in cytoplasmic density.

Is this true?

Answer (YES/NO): NO